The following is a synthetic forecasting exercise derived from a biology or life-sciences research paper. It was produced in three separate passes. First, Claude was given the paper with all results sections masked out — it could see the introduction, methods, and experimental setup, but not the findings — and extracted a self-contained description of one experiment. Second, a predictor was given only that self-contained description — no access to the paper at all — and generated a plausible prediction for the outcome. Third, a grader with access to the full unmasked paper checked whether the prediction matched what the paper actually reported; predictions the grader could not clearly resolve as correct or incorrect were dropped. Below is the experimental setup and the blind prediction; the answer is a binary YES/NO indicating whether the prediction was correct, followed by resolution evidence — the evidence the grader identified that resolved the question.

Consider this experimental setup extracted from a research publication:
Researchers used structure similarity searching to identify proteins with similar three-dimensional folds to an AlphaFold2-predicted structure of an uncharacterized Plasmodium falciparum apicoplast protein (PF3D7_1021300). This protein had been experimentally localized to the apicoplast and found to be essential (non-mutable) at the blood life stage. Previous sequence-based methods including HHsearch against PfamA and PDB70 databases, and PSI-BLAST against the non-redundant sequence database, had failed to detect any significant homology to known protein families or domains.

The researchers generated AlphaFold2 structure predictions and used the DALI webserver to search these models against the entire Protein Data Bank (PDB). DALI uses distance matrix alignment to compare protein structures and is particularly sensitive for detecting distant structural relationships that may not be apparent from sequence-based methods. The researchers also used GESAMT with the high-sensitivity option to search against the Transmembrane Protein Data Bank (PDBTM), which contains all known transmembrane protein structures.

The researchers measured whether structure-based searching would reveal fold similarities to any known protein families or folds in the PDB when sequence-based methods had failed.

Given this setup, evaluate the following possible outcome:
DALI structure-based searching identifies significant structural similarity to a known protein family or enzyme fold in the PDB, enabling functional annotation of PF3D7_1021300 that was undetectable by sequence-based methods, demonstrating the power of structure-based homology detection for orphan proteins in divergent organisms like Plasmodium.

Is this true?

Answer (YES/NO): NO